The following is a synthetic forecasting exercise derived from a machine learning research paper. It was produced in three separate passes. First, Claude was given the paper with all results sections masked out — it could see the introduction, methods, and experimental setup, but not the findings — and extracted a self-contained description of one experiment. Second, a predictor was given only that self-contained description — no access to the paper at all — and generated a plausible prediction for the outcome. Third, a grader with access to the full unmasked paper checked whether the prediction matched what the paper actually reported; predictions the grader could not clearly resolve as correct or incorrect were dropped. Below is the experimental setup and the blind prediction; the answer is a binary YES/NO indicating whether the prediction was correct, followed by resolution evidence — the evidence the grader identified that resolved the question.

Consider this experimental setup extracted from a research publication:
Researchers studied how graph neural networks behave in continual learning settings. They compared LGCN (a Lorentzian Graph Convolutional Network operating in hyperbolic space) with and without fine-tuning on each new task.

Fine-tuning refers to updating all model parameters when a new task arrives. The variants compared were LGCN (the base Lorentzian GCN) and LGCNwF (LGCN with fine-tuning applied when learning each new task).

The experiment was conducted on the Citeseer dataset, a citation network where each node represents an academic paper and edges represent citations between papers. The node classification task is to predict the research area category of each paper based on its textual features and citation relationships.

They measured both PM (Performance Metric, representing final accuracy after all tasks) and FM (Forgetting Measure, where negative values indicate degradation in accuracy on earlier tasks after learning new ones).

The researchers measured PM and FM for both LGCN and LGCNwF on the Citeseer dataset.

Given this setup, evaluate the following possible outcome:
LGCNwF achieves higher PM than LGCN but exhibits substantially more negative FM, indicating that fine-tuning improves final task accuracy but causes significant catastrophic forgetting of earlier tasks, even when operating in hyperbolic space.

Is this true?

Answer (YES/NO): NO